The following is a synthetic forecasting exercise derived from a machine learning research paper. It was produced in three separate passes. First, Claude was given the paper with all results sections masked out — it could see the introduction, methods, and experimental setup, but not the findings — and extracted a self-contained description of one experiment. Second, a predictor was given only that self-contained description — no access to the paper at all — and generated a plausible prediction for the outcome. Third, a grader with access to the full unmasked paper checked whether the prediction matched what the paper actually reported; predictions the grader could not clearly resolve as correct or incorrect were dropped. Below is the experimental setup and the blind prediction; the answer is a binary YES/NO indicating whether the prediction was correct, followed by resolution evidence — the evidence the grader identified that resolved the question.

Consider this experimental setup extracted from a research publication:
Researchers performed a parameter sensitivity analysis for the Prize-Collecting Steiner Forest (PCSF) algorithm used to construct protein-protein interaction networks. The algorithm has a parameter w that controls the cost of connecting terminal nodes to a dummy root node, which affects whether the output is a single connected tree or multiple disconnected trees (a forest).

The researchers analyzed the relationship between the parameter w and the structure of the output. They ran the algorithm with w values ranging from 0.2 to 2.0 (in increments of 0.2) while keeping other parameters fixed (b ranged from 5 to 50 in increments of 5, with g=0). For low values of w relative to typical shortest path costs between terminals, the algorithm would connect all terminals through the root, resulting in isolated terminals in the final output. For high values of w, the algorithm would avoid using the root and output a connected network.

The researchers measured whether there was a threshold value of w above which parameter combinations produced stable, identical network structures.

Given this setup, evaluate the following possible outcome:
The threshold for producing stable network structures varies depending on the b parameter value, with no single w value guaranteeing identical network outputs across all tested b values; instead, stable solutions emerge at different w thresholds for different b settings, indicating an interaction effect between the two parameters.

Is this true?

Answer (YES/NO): NO